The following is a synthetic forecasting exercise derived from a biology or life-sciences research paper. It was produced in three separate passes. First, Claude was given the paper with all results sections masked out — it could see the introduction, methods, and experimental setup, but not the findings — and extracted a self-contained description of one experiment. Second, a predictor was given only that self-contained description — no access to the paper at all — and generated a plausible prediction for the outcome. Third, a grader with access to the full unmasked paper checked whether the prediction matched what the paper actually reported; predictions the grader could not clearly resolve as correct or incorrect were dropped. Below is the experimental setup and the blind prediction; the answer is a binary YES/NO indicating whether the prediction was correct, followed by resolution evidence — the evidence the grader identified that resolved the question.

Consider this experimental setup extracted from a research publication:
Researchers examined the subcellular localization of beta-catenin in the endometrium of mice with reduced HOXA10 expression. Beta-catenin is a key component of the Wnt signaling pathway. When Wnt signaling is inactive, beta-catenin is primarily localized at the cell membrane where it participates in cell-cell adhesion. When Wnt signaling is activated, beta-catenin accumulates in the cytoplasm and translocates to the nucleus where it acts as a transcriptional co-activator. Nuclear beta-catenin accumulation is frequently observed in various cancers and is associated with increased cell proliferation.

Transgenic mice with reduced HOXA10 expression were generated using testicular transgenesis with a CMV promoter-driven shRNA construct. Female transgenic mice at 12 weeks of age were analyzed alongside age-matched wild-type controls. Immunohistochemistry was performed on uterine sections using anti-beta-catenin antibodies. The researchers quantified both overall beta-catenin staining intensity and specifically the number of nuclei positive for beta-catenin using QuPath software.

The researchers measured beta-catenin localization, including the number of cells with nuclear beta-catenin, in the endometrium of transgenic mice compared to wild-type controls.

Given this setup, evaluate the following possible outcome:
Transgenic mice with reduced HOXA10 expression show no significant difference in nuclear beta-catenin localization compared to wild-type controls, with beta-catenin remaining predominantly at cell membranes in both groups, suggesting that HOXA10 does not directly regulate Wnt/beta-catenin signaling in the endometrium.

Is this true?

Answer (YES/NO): NO